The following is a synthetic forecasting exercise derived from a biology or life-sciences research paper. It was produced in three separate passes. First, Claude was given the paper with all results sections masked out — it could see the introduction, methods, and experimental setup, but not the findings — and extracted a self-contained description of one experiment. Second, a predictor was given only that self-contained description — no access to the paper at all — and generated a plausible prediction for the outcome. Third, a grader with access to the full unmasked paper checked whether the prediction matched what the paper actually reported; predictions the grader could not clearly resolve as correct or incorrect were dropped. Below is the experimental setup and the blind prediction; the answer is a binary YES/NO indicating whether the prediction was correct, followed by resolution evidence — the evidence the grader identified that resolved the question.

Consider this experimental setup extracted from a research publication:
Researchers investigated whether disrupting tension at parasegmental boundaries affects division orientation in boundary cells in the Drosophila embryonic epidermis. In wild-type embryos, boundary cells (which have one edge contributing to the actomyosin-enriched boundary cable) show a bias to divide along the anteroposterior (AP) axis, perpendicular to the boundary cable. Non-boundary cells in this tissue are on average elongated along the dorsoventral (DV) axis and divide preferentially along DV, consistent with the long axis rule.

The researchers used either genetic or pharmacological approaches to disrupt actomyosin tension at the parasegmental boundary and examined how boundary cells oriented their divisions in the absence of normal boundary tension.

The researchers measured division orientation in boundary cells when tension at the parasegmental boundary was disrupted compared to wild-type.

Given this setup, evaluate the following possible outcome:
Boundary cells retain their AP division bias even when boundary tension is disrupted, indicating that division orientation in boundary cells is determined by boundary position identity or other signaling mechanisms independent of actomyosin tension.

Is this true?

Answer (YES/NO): NO